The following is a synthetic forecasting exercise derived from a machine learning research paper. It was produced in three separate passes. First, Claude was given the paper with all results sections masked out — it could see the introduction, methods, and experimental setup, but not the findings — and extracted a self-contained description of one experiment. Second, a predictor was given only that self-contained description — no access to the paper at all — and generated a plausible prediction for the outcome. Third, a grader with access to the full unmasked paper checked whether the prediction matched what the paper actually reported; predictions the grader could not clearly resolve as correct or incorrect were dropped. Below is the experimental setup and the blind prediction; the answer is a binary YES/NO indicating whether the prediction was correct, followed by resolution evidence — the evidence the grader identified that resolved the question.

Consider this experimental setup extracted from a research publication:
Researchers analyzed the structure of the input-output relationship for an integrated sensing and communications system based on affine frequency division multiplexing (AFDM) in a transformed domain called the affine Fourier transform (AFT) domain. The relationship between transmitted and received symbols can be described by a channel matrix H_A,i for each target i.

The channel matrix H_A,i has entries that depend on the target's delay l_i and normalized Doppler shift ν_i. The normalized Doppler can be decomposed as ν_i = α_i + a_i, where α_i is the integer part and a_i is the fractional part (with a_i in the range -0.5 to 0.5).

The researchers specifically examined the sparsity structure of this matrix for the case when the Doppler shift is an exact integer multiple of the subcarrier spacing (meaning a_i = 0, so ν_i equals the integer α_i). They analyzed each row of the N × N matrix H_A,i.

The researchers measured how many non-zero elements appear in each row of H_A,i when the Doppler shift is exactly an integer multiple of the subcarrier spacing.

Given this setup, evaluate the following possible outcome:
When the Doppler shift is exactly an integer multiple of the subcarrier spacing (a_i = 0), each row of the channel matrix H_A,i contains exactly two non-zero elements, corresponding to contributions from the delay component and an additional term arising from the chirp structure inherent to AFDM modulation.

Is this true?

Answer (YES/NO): NO